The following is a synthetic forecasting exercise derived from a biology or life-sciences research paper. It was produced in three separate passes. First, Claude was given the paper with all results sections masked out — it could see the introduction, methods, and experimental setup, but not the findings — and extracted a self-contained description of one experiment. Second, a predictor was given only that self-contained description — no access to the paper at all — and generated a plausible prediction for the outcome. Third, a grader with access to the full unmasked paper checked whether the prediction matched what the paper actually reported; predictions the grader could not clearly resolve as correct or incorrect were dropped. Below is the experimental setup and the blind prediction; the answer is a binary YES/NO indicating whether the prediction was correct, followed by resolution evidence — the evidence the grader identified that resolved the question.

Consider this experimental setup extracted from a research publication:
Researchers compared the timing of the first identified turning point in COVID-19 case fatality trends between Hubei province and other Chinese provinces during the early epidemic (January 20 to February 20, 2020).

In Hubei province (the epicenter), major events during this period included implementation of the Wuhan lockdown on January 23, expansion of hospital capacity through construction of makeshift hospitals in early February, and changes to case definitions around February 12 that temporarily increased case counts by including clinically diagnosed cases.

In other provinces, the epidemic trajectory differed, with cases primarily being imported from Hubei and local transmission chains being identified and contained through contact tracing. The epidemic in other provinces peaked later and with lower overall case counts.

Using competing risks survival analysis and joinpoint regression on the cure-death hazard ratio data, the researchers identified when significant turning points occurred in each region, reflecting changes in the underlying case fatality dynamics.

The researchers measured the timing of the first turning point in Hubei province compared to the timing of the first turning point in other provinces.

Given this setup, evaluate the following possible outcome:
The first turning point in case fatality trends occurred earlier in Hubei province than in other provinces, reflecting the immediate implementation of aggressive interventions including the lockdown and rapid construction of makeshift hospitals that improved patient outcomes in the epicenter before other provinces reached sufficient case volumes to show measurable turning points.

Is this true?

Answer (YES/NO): YES